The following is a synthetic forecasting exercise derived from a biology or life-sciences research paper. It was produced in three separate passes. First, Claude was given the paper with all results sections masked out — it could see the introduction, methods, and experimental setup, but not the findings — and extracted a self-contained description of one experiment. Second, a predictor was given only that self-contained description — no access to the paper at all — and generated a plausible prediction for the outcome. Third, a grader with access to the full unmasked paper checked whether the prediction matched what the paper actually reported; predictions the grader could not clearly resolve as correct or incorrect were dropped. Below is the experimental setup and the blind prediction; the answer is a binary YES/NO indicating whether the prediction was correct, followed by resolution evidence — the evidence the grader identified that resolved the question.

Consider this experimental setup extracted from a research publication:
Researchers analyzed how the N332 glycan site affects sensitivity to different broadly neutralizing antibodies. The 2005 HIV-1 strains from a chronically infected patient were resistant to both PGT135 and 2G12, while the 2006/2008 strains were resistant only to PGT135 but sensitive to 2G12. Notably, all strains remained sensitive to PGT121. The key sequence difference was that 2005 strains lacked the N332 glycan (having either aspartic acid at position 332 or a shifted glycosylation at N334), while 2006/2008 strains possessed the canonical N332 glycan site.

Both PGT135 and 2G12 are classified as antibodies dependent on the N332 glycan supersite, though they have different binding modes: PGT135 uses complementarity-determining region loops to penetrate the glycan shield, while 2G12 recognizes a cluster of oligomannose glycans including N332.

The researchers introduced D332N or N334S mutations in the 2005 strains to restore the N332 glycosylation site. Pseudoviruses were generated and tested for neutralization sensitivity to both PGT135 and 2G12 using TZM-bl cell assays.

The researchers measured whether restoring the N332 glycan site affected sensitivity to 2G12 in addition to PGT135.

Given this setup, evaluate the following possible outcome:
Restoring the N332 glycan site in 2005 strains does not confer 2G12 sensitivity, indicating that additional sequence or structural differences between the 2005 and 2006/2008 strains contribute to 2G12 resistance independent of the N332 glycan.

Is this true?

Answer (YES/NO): NO